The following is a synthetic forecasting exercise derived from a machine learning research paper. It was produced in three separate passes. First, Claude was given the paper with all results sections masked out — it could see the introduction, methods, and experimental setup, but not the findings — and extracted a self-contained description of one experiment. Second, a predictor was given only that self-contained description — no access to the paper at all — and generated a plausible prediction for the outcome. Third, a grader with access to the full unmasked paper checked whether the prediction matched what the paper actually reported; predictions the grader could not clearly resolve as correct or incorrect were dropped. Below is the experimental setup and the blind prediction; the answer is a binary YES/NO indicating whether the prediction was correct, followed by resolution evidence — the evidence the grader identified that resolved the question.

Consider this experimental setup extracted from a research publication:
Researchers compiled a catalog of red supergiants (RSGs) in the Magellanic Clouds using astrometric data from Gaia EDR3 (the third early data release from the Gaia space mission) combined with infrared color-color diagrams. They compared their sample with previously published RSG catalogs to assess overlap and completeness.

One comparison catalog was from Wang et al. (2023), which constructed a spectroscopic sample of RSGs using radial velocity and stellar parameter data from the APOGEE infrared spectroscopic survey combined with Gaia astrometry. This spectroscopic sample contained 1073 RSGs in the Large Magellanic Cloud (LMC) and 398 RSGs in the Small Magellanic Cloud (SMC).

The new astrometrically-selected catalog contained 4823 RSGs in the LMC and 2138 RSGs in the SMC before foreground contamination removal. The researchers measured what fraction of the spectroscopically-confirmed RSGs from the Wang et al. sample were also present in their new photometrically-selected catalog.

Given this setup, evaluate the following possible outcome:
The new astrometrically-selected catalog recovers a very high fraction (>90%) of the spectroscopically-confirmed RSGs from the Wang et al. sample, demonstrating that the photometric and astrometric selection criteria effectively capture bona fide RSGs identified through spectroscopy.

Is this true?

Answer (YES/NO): YES